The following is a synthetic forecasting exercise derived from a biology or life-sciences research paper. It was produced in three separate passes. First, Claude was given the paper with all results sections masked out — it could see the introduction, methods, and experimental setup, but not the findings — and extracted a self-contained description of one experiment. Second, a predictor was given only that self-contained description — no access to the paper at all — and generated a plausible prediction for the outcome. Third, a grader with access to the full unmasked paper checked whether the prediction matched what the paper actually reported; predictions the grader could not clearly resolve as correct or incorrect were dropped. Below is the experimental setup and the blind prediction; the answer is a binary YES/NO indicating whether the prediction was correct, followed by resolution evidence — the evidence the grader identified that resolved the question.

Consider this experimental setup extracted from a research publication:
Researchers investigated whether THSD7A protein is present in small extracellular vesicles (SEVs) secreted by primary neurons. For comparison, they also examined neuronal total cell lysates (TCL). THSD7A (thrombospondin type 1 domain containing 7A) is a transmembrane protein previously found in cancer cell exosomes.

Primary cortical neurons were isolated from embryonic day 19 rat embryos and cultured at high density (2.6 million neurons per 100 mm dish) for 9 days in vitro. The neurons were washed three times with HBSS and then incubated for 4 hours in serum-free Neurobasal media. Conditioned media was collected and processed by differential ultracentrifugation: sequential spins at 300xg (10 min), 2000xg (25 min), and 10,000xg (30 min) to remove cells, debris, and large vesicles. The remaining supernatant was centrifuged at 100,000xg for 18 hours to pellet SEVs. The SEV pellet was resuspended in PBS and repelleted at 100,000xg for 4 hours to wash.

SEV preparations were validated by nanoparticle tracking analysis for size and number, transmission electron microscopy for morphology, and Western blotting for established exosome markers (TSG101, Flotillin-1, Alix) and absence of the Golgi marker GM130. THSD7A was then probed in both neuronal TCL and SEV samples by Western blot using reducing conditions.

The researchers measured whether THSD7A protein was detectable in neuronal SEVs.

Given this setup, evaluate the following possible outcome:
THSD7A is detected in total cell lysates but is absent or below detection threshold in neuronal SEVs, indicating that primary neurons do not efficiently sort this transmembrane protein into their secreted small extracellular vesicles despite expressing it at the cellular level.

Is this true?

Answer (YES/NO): NO